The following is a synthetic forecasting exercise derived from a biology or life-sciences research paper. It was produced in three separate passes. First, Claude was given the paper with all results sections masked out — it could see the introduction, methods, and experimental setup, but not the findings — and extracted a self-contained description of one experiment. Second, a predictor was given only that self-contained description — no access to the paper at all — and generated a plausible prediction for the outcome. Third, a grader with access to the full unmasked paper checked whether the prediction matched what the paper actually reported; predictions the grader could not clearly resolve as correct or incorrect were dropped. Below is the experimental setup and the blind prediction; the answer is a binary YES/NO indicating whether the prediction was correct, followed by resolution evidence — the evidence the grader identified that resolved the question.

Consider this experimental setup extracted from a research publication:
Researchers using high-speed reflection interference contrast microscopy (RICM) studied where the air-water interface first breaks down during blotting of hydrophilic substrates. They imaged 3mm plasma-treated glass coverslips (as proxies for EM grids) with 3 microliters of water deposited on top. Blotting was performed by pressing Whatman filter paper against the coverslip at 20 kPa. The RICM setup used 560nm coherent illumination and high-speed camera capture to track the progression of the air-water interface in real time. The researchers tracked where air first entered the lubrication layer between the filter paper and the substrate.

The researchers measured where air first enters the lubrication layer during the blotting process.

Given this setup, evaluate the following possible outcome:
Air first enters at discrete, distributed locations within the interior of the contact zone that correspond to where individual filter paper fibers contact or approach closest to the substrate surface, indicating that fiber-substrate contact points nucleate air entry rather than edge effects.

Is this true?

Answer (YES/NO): NO